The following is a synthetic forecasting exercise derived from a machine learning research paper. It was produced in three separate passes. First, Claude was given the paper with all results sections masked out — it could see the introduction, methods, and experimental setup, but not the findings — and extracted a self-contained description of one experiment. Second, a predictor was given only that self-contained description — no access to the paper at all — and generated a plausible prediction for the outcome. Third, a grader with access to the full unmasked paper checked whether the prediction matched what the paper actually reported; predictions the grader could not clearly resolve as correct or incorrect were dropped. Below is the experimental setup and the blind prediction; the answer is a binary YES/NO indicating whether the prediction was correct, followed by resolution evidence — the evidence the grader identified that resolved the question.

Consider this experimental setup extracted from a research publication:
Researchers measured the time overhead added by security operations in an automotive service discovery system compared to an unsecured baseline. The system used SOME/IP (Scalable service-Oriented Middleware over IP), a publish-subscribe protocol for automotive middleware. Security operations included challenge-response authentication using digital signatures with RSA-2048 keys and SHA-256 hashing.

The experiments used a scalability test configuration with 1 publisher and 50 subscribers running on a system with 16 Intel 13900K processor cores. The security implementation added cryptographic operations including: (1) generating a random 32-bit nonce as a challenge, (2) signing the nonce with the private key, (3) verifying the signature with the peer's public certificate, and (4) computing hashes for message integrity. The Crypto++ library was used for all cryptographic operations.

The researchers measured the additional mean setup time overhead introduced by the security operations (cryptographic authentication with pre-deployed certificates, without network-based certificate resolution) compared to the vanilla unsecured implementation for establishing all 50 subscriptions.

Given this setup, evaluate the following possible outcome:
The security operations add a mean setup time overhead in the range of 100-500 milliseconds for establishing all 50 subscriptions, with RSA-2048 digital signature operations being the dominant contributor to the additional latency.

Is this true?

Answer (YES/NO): NO